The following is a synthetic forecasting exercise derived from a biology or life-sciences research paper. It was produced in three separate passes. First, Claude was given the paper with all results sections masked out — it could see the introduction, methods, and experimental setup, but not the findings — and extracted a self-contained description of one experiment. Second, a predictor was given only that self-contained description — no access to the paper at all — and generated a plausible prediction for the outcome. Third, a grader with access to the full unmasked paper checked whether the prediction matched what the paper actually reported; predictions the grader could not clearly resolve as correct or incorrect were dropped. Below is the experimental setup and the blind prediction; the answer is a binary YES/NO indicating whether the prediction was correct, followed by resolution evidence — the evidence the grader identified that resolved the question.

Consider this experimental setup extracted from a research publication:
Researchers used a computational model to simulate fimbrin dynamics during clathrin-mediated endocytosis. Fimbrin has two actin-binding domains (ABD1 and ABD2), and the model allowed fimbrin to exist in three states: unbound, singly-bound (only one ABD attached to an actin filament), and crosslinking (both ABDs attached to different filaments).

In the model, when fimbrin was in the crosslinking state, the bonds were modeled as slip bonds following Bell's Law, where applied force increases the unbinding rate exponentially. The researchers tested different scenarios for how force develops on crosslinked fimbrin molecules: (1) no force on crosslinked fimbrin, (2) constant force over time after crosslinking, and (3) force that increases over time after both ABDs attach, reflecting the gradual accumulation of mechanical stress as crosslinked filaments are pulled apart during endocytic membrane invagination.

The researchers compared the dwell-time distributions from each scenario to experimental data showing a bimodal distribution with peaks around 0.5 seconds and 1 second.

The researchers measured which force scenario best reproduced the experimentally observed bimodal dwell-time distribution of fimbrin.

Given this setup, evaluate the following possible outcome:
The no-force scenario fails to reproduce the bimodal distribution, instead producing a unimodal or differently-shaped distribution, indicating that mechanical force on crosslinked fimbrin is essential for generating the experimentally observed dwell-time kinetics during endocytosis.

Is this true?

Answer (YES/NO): YES